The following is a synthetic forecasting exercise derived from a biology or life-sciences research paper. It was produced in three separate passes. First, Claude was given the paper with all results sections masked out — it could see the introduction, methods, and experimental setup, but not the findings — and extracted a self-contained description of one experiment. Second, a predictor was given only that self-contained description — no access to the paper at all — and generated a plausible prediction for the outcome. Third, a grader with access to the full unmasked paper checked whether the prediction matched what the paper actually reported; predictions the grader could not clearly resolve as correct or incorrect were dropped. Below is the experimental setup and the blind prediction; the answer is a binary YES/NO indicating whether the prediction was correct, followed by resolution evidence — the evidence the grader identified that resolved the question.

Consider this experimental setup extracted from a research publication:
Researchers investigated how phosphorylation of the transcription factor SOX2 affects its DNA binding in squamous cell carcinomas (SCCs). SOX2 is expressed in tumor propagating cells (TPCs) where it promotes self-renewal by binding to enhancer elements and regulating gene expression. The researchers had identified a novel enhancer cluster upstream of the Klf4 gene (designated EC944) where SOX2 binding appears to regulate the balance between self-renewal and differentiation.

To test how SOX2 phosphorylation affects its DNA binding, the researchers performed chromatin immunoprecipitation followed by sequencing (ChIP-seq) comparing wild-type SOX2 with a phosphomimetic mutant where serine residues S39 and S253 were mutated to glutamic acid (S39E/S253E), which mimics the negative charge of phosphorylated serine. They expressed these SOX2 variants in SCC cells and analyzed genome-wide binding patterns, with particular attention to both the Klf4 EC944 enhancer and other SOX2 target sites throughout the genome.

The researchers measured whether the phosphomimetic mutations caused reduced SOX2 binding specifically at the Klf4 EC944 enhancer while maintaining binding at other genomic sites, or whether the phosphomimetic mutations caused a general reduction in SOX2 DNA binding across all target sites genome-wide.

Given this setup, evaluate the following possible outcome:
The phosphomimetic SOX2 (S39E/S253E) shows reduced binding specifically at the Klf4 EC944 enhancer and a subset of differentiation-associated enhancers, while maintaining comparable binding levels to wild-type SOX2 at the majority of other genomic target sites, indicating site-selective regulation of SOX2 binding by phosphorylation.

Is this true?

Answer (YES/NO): YES